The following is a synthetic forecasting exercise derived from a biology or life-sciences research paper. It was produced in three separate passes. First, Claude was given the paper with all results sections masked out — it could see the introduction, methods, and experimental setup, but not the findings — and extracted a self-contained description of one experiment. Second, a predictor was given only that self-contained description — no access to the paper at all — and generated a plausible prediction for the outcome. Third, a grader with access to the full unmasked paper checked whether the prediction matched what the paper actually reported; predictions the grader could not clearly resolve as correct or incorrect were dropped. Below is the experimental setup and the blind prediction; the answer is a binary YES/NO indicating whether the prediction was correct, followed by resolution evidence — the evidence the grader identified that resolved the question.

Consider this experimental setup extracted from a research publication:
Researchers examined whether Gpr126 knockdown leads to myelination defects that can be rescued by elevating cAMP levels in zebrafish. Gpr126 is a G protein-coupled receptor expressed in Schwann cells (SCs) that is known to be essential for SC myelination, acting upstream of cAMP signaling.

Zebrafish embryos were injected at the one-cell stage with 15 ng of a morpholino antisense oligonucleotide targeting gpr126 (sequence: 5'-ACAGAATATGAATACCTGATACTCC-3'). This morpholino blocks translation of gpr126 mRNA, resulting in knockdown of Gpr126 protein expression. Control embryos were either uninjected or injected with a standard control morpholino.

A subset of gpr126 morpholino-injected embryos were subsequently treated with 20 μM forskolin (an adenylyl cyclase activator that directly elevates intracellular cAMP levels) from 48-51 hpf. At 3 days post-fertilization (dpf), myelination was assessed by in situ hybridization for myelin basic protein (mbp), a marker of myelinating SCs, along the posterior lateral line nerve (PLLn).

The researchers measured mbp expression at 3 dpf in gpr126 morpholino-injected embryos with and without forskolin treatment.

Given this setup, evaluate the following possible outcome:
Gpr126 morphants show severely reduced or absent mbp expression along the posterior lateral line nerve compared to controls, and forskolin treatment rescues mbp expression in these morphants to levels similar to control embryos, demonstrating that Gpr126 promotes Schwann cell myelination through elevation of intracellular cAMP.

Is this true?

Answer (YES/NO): YES